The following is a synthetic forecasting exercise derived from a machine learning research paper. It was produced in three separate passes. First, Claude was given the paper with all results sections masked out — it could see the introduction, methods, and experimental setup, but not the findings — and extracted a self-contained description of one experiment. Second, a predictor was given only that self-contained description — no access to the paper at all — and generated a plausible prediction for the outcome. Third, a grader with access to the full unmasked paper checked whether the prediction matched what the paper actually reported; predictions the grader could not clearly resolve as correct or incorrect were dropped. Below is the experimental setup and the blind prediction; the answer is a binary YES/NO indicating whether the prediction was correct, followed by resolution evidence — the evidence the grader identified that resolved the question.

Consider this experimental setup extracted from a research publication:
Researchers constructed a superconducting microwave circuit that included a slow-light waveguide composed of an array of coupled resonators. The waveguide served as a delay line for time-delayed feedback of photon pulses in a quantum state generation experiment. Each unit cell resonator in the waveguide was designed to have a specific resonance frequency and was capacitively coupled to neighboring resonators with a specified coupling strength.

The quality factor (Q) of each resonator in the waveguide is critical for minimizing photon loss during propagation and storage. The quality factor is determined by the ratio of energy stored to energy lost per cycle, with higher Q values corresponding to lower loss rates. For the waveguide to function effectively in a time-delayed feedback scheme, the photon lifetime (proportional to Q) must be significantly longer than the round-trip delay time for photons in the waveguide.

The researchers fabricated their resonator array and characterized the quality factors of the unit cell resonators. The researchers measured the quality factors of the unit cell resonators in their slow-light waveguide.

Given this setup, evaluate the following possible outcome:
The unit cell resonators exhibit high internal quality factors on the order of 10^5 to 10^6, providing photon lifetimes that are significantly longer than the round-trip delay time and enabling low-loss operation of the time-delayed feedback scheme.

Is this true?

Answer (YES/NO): NO